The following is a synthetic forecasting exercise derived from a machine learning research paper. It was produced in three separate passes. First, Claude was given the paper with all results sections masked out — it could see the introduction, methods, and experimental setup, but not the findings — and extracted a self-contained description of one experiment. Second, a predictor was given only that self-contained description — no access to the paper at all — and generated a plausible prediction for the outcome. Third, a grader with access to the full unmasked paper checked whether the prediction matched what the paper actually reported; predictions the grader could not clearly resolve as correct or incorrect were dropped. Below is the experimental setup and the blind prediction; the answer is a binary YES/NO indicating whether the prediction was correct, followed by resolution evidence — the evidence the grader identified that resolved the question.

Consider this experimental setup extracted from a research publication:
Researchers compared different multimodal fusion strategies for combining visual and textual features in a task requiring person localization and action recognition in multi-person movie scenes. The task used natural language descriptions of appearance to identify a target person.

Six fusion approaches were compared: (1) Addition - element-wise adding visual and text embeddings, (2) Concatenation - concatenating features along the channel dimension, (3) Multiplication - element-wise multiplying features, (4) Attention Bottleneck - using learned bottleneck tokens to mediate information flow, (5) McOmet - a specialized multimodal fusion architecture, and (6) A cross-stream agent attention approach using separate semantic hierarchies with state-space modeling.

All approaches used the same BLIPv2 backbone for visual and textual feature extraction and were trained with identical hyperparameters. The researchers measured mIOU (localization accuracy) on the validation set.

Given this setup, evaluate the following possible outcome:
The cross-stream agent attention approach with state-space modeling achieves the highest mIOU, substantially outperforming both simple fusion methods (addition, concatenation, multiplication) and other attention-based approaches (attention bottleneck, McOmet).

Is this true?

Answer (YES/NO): YES